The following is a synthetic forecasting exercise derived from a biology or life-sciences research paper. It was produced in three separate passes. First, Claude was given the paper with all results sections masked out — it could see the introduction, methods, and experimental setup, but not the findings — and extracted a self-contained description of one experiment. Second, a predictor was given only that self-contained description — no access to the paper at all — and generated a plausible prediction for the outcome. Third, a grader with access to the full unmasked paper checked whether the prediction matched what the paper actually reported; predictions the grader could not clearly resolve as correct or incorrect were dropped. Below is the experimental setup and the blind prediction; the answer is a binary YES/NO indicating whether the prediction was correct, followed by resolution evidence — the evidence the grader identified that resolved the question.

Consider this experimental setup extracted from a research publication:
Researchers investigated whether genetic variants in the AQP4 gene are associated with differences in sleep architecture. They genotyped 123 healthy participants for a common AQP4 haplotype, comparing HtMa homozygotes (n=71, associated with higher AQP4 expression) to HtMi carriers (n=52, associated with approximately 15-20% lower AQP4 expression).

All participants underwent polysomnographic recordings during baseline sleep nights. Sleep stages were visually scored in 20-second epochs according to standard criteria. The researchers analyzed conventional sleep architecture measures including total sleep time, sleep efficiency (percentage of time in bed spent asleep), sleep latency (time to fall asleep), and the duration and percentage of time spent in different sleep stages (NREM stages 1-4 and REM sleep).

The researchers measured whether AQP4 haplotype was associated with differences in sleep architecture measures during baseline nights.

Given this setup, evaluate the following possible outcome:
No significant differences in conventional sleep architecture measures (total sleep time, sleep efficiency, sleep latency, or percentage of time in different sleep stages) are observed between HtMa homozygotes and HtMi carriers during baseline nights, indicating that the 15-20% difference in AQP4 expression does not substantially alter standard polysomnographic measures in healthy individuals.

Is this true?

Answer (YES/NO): YES